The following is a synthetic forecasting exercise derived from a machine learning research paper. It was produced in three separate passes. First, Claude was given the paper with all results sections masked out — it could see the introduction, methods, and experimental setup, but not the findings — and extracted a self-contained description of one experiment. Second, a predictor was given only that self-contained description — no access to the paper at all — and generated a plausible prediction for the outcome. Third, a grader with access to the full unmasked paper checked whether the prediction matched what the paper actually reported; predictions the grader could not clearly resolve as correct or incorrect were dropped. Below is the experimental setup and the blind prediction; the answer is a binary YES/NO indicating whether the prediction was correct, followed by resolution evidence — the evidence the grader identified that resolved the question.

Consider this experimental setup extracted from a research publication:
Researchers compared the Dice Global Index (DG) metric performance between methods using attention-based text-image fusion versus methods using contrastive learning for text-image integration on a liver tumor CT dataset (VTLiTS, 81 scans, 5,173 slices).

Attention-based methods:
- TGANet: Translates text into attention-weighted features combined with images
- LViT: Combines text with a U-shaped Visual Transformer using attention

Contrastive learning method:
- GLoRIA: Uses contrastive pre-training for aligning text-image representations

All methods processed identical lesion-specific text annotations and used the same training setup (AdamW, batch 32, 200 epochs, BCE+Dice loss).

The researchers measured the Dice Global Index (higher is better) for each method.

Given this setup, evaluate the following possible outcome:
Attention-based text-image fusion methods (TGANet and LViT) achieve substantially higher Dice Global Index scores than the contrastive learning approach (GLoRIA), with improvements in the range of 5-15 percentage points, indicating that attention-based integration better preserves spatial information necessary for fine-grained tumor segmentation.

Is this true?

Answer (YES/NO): NO